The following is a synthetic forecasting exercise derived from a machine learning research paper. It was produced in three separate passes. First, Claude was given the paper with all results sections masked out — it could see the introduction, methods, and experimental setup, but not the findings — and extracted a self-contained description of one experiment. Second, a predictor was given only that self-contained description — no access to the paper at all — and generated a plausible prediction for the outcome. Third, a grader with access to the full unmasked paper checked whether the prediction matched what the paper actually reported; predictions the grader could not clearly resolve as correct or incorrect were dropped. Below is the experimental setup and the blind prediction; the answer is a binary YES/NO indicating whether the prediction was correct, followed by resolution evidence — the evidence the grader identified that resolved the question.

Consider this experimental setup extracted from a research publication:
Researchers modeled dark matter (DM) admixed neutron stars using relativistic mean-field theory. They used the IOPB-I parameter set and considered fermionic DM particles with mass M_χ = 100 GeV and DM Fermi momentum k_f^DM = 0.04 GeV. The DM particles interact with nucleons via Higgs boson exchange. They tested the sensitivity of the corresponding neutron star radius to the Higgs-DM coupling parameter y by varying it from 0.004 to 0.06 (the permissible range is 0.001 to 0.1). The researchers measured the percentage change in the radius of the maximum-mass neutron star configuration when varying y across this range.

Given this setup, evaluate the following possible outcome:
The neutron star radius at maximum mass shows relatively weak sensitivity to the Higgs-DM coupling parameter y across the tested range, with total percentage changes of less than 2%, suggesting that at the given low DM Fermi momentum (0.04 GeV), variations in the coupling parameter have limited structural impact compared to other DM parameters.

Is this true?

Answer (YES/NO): NO